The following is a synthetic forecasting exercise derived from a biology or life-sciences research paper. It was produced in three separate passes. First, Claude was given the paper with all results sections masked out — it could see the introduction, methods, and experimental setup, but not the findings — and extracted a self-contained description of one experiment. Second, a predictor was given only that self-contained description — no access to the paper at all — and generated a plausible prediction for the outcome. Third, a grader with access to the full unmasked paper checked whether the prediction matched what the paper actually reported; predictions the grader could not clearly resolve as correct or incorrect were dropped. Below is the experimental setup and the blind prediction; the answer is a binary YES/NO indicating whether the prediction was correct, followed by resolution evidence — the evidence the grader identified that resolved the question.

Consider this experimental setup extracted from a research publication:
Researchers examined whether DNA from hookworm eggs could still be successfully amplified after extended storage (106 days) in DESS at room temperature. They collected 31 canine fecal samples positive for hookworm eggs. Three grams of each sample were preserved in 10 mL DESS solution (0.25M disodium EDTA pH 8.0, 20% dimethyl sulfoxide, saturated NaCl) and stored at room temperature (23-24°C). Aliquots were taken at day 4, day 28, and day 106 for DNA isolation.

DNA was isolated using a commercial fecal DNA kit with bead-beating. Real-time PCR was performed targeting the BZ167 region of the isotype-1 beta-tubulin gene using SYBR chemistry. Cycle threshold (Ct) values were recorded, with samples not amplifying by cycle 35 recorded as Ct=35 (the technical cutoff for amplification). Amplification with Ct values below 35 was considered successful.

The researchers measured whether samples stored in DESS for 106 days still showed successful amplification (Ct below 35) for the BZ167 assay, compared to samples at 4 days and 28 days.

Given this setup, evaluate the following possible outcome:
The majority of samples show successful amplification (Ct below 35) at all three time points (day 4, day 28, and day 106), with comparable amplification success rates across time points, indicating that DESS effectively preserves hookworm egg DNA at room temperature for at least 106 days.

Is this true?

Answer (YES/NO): YES